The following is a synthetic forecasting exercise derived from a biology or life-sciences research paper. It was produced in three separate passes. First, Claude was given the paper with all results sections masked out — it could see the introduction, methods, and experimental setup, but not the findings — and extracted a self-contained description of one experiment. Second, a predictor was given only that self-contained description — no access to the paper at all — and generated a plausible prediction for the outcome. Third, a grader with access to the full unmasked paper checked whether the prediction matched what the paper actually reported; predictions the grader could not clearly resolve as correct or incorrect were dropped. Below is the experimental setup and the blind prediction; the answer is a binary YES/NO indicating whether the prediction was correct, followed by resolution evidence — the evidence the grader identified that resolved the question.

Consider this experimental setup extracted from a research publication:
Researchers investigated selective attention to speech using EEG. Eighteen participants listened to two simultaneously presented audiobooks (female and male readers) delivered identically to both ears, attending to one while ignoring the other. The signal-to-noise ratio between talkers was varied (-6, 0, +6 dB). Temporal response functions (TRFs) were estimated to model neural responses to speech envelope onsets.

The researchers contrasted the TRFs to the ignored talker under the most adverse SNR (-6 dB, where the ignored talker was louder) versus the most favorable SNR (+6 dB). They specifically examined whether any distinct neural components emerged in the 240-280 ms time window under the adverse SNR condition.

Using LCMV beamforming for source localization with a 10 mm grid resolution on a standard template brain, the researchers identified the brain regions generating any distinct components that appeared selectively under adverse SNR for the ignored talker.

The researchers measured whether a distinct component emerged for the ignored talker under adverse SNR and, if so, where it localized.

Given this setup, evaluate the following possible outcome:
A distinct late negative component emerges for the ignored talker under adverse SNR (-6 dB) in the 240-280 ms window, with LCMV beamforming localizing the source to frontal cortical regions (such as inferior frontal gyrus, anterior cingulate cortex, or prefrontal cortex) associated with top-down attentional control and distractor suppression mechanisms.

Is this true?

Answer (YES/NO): NO